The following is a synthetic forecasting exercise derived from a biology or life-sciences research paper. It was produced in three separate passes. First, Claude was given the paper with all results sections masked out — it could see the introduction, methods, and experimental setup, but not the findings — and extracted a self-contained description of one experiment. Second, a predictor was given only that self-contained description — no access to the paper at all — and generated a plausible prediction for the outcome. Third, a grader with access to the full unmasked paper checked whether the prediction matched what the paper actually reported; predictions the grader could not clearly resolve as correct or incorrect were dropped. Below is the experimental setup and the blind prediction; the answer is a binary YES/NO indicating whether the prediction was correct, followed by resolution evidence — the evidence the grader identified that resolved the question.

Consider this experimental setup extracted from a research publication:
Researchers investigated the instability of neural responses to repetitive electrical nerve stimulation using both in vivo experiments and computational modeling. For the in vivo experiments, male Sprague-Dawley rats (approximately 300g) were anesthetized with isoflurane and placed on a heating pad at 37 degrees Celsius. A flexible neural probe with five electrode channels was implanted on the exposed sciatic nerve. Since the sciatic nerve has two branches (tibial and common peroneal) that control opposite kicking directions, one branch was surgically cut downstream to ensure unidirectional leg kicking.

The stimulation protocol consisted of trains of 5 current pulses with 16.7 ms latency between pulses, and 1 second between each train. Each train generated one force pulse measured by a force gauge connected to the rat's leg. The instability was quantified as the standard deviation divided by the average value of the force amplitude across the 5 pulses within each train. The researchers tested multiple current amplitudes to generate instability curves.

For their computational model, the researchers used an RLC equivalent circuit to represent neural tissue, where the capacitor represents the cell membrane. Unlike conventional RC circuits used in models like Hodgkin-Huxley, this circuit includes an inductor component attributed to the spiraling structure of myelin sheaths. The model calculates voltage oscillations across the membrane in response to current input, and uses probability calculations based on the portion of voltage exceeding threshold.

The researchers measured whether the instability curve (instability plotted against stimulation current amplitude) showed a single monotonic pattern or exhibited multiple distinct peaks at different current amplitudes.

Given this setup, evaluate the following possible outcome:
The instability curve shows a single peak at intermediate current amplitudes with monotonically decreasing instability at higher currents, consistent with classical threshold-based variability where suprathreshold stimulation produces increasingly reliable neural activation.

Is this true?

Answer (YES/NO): NO